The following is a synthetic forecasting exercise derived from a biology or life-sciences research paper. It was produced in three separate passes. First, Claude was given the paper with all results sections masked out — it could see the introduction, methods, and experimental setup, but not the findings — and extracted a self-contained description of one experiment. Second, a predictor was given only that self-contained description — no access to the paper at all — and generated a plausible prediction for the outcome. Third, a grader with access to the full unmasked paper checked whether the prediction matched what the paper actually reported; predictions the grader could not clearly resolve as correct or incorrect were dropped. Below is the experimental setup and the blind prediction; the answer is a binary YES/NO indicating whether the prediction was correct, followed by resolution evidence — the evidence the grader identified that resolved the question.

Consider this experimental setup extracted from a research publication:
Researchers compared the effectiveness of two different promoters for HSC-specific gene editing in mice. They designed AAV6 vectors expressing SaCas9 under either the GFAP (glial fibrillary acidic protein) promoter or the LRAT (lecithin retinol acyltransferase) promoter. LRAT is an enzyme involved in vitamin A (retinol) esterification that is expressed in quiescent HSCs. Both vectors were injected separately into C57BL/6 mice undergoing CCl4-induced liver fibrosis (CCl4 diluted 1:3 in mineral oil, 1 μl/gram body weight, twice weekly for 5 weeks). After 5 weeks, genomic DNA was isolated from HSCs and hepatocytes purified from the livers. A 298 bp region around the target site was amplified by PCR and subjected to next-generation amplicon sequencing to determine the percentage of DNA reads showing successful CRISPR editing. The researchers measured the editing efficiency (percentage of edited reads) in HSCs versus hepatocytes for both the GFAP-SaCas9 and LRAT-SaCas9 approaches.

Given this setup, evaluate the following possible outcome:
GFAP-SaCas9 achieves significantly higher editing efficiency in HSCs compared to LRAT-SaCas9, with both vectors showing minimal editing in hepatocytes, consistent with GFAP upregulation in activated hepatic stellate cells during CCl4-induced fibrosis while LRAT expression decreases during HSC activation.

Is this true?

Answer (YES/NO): YES